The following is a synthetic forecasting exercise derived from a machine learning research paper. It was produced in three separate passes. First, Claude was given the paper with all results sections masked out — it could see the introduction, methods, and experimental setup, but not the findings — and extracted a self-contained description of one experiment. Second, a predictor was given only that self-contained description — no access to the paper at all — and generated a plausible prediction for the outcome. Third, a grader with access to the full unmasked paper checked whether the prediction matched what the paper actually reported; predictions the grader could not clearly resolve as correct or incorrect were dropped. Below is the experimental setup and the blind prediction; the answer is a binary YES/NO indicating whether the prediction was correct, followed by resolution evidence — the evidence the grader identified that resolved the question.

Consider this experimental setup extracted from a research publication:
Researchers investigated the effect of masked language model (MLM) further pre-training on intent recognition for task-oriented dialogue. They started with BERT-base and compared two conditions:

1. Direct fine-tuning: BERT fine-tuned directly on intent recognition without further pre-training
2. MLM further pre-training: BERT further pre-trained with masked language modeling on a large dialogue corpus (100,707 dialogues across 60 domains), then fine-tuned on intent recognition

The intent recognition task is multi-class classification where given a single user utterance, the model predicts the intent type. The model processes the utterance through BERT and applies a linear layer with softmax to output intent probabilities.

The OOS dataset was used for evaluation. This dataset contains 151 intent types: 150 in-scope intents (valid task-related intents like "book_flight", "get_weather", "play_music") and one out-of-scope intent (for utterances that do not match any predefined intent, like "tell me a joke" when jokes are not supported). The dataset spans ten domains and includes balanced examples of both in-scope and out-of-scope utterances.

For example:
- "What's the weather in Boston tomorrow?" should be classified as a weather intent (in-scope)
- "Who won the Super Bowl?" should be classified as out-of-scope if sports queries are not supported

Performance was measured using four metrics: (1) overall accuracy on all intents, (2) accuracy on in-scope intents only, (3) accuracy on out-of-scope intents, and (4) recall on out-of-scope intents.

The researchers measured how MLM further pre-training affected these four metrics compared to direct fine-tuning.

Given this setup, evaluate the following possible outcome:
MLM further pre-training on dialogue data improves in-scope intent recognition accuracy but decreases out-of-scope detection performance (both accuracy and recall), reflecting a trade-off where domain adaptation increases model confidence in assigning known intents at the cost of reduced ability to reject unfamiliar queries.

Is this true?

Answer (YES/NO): YES